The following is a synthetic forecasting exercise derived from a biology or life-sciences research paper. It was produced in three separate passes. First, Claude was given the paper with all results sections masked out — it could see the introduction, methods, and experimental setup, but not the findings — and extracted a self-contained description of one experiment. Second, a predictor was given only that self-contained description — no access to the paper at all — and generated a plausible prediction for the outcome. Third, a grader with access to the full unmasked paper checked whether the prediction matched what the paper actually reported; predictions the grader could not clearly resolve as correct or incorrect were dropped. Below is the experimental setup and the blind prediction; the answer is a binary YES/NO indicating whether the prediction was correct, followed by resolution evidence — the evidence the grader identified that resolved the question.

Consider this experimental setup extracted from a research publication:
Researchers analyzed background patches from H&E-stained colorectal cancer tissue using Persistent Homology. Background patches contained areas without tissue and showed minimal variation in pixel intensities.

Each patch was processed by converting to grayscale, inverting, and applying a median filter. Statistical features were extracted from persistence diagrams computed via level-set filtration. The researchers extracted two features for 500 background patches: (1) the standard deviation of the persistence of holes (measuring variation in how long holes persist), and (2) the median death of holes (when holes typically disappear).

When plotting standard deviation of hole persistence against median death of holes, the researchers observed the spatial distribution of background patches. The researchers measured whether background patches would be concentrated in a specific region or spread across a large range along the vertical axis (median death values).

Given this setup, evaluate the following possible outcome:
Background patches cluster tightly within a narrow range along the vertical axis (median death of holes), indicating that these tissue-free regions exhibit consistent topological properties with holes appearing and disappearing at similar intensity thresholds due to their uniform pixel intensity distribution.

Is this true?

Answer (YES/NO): NO